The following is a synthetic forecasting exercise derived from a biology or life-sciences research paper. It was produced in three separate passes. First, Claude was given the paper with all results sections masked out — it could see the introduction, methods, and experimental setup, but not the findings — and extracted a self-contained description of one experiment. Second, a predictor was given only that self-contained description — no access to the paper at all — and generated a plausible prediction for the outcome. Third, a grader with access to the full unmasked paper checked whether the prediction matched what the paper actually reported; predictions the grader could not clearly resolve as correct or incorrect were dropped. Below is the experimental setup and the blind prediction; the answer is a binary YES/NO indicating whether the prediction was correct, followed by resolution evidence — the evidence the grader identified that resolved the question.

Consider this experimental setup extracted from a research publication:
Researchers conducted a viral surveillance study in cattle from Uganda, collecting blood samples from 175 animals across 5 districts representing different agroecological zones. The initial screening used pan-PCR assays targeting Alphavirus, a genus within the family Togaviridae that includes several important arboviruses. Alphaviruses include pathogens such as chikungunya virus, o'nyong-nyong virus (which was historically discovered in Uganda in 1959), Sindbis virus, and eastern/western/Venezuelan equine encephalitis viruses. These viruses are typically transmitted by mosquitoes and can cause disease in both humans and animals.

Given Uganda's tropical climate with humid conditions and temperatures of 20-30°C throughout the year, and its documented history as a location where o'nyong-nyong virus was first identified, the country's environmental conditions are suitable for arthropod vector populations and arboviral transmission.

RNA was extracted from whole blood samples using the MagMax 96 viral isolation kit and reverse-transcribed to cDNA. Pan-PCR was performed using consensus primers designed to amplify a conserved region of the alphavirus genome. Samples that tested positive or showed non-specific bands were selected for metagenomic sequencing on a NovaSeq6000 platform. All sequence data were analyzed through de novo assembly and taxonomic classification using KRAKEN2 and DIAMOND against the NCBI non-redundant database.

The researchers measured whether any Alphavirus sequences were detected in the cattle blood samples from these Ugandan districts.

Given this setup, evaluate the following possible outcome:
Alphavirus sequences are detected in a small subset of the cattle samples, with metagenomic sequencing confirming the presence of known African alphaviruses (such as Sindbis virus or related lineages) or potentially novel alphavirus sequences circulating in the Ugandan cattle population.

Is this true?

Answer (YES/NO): NO